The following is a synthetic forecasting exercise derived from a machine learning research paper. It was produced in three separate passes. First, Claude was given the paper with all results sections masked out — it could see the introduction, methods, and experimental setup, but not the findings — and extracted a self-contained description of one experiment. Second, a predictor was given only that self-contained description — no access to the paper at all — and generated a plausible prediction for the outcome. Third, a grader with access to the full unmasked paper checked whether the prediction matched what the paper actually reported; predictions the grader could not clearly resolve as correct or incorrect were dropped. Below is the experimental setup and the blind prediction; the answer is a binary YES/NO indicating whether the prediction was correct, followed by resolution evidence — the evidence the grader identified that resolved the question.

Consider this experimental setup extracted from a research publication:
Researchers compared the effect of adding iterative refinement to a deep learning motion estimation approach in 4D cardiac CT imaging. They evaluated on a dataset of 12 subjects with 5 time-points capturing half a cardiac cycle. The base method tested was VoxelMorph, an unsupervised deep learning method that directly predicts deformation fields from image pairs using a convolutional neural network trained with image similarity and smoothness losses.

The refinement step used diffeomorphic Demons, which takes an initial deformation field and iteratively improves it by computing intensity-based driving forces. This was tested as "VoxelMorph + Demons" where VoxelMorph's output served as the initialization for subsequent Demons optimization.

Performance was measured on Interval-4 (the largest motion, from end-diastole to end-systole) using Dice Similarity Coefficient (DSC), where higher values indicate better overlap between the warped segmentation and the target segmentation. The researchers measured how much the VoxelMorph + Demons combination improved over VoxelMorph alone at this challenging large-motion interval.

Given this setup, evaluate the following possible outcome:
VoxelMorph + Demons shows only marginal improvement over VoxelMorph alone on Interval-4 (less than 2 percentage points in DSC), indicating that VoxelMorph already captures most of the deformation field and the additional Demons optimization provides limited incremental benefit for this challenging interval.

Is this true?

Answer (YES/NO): NO